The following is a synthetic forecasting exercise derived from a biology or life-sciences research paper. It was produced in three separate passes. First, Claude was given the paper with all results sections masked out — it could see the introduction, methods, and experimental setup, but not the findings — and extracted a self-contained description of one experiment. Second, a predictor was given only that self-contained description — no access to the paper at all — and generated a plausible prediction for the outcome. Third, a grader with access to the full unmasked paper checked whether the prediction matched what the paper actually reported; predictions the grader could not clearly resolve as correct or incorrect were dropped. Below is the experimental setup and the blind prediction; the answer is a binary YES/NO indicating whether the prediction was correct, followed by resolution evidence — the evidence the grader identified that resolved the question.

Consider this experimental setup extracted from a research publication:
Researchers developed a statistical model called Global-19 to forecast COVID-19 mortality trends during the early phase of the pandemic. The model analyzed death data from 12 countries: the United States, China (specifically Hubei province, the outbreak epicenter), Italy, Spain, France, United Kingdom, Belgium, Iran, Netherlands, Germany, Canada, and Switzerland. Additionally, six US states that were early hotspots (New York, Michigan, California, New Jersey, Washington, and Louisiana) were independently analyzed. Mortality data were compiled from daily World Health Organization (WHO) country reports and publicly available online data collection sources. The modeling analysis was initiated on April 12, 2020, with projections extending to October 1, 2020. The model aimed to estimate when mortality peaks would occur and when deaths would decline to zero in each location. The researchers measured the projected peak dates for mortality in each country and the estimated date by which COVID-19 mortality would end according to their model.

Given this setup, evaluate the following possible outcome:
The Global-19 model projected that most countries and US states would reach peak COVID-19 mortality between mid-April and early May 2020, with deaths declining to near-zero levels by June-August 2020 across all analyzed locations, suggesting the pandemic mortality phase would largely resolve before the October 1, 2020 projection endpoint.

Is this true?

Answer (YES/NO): NO